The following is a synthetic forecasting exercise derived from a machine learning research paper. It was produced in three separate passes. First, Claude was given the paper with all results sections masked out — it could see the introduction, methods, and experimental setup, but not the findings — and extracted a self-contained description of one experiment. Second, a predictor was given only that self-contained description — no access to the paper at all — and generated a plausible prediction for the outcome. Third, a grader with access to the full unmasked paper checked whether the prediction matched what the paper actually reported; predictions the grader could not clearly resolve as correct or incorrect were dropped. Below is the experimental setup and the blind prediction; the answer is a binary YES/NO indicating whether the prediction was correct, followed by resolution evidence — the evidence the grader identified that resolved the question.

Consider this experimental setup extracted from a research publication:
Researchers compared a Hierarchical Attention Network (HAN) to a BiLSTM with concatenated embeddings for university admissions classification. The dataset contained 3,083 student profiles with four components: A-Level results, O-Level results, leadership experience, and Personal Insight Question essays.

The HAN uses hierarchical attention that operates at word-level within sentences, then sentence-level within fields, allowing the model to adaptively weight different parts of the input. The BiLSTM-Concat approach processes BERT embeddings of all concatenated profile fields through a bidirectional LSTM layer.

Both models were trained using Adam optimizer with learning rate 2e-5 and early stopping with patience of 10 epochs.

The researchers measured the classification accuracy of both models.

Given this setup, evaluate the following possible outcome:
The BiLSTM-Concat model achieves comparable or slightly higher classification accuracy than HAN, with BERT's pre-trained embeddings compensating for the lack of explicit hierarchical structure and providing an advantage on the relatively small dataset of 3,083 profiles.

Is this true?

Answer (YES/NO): NO